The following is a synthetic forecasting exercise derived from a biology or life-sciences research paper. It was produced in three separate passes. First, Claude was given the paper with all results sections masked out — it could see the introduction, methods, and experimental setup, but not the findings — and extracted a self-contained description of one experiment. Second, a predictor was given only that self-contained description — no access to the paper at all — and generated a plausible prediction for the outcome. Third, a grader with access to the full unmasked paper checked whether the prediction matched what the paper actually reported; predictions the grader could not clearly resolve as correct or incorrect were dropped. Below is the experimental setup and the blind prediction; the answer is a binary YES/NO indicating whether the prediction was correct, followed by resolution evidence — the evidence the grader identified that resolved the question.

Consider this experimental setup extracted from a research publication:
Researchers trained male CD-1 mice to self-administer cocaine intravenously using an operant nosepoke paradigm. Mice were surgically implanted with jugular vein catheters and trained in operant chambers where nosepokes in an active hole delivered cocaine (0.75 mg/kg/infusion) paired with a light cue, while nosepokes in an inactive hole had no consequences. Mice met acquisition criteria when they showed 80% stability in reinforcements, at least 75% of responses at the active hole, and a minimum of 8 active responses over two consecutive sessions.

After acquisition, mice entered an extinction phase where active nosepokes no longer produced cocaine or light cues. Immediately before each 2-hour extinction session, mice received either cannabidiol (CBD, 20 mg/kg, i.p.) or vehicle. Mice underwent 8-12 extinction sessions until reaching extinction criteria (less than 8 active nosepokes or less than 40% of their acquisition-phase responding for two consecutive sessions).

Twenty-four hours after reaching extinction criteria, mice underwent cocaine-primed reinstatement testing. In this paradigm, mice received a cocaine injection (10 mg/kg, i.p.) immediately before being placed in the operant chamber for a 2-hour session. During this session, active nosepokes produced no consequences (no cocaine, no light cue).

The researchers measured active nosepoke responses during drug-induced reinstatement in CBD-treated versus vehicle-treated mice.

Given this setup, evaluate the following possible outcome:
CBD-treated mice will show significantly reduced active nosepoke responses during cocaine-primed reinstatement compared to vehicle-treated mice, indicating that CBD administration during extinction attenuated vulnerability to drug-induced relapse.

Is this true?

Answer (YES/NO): NO